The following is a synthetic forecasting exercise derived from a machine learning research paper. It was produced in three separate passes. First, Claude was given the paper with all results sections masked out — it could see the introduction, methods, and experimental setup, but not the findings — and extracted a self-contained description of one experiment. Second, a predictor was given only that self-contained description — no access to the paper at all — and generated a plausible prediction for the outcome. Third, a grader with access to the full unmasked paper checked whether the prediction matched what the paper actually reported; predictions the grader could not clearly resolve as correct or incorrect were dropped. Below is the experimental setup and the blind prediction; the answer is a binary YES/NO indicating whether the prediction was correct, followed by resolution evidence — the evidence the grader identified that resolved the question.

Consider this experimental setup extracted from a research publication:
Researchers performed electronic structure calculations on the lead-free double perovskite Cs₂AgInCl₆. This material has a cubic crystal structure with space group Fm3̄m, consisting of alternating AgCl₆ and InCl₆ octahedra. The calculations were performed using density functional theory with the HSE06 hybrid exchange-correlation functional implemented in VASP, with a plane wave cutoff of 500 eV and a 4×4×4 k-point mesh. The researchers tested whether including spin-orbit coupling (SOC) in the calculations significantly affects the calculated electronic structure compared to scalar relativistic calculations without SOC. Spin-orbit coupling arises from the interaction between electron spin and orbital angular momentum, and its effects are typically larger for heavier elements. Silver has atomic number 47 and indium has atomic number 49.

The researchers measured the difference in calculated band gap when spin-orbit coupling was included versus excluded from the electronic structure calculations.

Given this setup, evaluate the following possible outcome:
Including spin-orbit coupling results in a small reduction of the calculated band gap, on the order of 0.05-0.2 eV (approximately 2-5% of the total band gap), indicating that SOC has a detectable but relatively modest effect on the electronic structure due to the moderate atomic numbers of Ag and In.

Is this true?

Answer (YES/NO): NO